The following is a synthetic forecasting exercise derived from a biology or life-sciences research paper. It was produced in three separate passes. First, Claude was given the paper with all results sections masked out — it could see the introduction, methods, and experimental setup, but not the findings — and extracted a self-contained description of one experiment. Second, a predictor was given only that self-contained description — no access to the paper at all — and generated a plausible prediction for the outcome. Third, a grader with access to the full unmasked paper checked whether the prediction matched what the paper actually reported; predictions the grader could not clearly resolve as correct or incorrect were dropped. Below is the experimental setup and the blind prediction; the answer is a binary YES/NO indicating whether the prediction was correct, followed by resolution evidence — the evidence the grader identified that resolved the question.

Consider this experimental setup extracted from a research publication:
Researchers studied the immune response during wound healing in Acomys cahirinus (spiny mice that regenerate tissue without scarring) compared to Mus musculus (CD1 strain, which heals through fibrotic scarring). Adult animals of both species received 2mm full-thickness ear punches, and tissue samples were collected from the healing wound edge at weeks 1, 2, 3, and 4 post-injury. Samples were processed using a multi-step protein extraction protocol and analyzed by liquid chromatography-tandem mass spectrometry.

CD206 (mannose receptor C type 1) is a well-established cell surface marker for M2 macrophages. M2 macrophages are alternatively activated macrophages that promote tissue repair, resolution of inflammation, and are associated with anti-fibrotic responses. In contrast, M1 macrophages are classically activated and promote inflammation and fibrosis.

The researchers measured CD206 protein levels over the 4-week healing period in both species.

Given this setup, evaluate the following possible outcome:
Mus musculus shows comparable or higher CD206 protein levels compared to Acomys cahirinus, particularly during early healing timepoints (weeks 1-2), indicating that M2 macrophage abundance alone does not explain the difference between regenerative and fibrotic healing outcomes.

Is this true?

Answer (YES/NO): NO